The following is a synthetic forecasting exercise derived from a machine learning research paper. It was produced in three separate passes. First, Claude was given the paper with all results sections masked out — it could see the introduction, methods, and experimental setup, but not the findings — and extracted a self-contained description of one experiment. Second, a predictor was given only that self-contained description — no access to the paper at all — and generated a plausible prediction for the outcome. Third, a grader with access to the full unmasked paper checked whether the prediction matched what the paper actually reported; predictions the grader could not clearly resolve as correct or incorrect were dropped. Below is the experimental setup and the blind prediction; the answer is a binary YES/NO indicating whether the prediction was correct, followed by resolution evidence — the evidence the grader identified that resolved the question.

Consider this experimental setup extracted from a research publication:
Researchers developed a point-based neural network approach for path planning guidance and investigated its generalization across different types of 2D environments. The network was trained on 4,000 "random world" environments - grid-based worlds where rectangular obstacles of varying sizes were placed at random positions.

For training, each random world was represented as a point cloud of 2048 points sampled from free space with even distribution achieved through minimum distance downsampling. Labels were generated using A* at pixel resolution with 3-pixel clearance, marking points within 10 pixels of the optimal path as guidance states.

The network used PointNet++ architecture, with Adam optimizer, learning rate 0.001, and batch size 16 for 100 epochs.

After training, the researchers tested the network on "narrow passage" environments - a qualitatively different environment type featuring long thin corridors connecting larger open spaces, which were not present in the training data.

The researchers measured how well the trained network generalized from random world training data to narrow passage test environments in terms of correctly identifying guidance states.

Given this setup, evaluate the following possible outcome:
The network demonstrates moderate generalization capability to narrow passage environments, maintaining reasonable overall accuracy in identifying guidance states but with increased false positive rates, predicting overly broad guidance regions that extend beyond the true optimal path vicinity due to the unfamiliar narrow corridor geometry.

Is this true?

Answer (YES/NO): NO